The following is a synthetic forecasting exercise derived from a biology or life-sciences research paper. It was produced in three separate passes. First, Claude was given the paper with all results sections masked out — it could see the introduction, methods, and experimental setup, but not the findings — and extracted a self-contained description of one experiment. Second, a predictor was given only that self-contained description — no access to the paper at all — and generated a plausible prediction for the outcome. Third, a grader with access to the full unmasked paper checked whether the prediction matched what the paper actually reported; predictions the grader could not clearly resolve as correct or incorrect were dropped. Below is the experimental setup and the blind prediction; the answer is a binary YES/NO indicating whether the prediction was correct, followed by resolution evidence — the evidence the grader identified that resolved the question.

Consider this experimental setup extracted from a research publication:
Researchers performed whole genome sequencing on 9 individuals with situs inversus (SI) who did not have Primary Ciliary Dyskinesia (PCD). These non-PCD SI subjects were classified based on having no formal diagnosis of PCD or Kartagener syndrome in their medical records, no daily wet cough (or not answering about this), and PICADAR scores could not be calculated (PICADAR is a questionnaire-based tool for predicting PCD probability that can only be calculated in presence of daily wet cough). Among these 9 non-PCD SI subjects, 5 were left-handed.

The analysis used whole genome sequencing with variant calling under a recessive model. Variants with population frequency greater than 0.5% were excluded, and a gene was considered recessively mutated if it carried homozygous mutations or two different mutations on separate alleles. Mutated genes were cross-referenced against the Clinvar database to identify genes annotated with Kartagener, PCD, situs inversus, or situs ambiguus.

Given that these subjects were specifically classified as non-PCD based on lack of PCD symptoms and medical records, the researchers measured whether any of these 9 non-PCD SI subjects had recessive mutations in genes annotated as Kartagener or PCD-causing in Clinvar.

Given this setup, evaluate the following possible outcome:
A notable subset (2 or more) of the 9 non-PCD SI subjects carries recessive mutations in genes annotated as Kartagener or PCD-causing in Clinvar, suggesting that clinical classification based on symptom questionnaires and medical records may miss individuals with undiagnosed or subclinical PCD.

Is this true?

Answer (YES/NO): YES